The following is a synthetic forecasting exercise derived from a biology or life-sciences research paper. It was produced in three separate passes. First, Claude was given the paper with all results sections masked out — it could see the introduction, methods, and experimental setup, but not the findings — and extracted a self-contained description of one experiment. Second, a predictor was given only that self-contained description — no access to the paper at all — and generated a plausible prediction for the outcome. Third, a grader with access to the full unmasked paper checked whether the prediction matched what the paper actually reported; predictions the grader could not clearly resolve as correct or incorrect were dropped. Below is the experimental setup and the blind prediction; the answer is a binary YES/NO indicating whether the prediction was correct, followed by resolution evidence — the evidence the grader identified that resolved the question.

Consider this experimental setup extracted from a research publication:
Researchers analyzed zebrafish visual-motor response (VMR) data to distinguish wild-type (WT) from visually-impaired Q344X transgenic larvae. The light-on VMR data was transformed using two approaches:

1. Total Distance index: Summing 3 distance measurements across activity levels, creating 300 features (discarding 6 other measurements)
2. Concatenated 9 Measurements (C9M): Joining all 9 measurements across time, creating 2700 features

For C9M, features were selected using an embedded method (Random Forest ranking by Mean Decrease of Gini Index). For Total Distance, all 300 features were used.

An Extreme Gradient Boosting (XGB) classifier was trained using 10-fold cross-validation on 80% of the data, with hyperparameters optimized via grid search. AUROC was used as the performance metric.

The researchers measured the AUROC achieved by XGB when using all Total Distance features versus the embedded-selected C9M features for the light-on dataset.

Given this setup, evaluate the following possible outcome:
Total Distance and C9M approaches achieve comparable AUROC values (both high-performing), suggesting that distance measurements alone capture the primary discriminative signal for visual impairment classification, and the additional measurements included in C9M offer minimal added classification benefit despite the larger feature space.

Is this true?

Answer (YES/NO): NO